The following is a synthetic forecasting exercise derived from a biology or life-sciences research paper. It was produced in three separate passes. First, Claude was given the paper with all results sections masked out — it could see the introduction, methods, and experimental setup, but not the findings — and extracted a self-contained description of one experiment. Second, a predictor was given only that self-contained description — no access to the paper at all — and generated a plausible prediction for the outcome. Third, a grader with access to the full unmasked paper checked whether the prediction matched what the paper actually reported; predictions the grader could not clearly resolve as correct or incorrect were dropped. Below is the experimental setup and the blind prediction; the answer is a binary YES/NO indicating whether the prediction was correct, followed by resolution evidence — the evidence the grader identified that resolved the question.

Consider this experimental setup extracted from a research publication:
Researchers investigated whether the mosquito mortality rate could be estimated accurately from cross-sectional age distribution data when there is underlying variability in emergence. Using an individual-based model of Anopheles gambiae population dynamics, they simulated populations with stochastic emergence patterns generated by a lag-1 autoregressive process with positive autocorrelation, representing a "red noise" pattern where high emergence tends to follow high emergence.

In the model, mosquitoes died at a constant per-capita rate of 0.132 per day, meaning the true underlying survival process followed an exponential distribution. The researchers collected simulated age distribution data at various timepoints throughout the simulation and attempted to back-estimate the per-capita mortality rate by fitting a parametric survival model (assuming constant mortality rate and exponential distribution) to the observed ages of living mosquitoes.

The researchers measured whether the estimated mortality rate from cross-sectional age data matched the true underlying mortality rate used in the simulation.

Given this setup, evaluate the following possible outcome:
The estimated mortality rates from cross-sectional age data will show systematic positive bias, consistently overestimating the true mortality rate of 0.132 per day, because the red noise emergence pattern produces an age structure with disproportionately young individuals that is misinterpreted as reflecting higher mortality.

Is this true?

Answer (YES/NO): NO